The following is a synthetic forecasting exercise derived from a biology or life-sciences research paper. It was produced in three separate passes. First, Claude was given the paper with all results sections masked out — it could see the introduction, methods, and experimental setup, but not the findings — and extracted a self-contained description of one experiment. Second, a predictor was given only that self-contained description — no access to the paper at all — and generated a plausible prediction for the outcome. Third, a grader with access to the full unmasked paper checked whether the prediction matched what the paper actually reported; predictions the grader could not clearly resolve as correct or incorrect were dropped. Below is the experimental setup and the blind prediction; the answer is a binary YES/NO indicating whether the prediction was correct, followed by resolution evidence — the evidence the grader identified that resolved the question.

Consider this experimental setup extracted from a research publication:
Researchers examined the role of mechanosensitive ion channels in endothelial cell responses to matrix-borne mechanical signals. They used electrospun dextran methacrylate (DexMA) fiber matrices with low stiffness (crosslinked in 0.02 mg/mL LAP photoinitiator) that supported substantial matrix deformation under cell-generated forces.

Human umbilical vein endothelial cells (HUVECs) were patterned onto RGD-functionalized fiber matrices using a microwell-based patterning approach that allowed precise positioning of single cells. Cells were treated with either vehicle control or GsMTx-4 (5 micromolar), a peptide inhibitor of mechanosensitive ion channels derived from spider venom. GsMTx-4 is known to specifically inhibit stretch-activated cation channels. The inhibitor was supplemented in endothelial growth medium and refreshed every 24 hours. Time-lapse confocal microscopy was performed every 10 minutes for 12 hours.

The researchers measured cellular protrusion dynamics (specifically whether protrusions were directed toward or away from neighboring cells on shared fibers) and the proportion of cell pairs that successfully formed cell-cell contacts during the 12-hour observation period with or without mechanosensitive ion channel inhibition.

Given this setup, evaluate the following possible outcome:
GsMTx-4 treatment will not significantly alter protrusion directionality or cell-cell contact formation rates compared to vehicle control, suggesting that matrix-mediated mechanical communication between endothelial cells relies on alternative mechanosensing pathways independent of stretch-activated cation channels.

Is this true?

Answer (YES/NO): NO